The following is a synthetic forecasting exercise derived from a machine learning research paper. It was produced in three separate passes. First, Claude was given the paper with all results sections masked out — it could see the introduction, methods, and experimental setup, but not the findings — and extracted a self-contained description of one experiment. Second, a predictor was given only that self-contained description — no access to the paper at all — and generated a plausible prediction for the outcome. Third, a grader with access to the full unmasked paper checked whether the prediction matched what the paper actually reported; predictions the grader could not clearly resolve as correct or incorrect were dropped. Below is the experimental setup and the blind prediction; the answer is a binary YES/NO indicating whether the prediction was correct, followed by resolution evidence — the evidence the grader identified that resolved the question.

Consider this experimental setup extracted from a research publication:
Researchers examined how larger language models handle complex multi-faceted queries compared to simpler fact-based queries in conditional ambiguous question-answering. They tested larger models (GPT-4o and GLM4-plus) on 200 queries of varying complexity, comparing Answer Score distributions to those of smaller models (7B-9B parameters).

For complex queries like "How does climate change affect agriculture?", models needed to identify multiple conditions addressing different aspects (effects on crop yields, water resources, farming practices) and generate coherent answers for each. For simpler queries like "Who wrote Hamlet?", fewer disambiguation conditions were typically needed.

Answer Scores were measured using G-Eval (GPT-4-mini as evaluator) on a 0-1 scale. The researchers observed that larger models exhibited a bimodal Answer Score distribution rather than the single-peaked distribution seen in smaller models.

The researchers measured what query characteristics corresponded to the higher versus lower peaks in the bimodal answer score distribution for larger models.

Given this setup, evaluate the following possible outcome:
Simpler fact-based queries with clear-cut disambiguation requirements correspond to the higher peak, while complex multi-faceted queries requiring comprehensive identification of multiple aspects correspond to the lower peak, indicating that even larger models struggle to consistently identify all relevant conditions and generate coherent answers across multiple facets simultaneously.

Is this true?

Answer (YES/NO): NO